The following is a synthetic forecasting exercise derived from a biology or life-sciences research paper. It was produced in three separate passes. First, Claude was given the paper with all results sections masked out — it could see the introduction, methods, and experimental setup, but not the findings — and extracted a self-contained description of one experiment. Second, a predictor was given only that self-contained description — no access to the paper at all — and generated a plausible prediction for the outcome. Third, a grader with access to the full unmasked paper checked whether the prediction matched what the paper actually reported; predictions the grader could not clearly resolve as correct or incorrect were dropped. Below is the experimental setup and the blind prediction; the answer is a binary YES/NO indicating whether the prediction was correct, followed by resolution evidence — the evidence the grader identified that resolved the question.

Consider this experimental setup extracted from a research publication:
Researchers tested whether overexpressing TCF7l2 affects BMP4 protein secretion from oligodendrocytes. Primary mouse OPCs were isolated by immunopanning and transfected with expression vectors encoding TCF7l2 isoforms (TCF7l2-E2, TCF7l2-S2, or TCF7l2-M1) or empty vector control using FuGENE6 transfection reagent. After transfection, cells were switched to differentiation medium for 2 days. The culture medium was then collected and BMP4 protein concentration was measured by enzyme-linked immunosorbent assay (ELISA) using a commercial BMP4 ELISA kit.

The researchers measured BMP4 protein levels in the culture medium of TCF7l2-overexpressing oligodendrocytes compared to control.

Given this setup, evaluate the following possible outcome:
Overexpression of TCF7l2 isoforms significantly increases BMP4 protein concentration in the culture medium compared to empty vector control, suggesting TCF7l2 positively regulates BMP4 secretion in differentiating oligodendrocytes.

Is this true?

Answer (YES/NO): NO